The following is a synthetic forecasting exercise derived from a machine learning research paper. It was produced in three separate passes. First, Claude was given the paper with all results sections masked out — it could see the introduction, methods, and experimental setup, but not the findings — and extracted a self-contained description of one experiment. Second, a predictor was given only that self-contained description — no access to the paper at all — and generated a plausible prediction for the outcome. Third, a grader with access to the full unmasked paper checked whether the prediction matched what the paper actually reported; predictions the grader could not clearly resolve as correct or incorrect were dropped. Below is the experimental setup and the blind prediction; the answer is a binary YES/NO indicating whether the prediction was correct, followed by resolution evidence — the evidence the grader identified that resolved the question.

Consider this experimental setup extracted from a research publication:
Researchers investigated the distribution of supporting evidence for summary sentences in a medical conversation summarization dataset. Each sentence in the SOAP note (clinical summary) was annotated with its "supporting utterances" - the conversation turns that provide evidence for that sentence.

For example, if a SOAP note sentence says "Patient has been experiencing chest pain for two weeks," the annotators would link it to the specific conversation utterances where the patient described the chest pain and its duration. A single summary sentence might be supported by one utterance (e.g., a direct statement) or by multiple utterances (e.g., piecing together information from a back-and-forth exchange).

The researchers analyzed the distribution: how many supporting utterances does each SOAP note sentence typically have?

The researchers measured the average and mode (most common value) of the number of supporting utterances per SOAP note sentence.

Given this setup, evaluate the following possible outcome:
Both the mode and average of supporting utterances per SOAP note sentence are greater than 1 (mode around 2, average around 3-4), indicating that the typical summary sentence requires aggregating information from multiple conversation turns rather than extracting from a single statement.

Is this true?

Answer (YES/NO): NO